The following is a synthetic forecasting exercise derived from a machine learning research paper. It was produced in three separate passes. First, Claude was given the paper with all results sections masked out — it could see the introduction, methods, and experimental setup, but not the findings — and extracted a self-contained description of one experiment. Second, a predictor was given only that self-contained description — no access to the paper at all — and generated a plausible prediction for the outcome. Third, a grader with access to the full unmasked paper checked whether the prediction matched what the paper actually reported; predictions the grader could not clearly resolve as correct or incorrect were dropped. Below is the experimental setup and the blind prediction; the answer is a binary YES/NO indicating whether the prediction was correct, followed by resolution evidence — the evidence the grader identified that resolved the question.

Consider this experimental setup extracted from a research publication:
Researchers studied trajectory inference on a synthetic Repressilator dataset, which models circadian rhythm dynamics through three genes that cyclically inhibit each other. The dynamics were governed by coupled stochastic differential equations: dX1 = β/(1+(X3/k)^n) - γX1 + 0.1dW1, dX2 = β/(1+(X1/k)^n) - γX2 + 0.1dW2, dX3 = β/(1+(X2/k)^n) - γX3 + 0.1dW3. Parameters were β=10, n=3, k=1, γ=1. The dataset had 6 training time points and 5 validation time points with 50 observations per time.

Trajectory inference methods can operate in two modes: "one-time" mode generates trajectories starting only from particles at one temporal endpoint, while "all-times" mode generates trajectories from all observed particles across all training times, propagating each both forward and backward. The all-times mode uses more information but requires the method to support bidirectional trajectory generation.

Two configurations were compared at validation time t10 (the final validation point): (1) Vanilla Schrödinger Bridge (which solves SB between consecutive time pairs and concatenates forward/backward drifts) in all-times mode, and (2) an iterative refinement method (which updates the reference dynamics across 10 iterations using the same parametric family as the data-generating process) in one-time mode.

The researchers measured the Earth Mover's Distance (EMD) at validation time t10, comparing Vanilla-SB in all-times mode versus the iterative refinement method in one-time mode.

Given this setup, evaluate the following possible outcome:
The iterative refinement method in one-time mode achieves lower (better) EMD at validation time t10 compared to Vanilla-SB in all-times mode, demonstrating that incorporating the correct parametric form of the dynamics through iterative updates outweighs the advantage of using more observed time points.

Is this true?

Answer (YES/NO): NO